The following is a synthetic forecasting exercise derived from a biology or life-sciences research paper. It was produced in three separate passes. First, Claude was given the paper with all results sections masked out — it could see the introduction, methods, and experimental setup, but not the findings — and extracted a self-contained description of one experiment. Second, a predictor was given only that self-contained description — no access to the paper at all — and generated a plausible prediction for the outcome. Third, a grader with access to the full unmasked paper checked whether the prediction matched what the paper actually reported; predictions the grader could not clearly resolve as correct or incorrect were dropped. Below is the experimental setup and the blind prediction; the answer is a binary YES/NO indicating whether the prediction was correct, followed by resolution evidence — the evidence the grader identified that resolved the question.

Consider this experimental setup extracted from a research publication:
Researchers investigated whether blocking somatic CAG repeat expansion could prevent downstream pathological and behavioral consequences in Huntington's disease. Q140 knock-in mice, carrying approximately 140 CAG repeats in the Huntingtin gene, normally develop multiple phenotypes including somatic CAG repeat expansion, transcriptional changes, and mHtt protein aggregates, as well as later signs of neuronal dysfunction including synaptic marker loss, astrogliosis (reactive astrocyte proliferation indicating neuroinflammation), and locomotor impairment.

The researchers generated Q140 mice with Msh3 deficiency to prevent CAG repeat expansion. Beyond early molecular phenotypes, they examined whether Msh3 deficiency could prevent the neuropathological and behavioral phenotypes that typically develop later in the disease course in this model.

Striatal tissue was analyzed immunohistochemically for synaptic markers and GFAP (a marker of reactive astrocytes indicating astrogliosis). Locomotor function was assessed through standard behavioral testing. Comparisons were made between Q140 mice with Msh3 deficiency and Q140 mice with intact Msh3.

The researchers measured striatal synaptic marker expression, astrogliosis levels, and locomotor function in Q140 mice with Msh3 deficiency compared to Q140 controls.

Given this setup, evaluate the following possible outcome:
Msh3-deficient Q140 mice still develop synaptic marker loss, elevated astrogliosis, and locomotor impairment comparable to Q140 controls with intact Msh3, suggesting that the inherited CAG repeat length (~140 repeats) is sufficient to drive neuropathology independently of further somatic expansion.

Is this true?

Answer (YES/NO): NO